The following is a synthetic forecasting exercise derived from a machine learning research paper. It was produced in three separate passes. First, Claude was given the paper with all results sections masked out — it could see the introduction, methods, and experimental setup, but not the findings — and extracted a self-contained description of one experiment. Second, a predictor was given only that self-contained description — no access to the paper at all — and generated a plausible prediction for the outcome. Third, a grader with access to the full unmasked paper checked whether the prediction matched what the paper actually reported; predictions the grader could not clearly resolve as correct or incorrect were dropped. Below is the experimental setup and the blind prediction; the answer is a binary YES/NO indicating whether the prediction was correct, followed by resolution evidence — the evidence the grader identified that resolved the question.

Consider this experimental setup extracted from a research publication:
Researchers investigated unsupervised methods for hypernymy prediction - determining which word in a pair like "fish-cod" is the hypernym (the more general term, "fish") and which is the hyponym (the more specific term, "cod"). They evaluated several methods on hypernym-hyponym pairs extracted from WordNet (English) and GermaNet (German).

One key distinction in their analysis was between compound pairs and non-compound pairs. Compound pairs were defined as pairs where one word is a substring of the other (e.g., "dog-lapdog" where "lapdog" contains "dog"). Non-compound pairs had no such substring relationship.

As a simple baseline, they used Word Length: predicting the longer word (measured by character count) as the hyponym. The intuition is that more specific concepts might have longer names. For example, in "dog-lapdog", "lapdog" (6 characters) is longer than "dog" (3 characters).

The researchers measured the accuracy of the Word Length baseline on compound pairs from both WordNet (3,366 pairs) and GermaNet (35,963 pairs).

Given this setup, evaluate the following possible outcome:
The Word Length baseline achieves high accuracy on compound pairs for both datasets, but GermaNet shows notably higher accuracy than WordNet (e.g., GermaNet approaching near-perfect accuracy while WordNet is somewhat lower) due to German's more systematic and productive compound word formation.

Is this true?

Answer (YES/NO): YES